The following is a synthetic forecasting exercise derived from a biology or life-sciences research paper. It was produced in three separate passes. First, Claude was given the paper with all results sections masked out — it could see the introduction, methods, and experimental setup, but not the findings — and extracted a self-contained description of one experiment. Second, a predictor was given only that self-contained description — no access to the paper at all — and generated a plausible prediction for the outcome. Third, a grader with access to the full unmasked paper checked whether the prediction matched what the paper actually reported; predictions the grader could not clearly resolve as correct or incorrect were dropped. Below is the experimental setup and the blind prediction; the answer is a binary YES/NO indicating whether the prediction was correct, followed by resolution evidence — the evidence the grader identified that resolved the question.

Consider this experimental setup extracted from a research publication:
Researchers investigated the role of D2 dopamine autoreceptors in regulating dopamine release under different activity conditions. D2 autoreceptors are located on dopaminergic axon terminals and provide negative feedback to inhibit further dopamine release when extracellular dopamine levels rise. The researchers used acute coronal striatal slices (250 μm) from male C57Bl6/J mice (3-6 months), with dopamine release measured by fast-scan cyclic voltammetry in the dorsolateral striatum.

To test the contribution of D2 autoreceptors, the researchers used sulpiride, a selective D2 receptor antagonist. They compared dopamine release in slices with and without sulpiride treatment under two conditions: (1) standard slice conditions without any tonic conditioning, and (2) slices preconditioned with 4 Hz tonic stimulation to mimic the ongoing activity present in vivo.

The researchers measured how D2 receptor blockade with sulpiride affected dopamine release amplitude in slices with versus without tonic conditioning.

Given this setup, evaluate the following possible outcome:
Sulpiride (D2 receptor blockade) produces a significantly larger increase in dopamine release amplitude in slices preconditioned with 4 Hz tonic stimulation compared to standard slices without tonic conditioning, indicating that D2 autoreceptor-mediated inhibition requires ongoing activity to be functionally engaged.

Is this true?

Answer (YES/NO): NO